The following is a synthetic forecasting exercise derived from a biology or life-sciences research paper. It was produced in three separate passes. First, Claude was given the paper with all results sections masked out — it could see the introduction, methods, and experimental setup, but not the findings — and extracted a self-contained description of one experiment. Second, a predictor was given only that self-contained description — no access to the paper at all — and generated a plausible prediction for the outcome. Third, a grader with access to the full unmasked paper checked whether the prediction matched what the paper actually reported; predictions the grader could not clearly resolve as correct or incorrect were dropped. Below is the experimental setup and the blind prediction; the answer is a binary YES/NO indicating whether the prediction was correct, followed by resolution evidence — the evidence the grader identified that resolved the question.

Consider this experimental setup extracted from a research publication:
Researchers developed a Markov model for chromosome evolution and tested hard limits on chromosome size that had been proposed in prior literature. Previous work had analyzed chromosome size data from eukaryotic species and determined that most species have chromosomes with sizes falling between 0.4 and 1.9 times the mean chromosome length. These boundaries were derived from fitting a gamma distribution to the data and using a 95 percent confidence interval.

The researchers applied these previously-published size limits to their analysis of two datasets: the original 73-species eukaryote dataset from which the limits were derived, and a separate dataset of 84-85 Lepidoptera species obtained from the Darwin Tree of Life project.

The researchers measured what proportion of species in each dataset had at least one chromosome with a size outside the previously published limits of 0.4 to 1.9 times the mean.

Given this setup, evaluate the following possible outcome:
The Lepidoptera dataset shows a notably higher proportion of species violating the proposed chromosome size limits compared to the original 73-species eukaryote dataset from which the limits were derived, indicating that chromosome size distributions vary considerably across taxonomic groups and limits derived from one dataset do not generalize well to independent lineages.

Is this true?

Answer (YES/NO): NO